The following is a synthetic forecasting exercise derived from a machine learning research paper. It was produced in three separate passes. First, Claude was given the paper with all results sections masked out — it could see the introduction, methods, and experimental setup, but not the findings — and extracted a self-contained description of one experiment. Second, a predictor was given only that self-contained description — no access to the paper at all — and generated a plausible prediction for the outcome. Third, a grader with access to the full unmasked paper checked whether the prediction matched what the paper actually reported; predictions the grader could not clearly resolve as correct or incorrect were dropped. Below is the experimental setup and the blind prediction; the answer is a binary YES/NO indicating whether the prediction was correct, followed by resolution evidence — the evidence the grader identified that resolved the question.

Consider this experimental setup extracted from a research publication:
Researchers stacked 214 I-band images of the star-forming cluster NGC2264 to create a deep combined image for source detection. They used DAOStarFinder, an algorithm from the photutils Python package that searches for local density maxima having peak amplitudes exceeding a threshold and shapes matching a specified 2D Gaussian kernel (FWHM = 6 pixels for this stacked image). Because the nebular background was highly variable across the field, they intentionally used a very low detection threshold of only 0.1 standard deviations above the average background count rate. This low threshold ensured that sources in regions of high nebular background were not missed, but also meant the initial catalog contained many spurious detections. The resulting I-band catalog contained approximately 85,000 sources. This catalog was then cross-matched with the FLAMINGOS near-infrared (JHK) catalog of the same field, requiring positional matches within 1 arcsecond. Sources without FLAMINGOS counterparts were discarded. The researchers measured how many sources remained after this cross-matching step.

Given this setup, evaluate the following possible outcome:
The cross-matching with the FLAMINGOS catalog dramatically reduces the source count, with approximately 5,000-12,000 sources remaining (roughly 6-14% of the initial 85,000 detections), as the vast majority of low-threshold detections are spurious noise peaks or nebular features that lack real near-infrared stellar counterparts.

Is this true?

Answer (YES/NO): NO